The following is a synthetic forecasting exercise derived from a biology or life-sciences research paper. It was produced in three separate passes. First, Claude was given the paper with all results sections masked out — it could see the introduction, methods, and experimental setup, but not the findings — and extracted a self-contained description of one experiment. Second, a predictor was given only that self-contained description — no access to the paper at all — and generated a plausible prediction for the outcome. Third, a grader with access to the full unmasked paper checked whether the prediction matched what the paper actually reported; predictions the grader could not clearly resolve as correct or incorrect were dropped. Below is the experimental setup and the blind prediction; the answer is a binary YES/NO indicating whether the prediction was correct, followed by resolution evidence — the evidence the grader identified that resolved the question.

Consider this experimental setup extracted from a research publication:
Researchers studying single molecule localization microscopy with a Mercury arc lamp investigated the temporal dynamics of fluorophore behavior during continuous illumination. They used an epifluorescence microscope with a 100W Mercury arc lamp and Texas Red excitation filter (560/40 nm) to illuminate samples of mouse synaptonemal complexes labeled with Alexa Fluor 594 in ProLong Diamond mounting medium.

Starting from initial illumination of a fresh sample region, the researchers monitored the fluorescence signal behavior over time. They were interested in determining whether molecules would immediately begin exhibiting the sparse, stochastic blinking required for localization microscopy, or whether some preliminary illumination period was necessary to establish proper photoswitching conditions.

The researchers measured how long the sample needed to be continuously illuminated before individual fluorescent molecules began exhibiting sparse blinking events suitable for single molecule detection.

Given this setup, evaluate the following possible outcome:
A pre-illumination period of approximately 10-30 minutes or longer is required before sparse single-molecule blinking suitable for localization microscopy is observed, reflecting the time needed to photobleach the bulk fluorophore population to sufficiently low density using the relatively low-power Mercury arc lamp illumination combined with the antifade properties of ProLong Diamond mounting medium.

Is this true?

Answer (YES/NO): YES